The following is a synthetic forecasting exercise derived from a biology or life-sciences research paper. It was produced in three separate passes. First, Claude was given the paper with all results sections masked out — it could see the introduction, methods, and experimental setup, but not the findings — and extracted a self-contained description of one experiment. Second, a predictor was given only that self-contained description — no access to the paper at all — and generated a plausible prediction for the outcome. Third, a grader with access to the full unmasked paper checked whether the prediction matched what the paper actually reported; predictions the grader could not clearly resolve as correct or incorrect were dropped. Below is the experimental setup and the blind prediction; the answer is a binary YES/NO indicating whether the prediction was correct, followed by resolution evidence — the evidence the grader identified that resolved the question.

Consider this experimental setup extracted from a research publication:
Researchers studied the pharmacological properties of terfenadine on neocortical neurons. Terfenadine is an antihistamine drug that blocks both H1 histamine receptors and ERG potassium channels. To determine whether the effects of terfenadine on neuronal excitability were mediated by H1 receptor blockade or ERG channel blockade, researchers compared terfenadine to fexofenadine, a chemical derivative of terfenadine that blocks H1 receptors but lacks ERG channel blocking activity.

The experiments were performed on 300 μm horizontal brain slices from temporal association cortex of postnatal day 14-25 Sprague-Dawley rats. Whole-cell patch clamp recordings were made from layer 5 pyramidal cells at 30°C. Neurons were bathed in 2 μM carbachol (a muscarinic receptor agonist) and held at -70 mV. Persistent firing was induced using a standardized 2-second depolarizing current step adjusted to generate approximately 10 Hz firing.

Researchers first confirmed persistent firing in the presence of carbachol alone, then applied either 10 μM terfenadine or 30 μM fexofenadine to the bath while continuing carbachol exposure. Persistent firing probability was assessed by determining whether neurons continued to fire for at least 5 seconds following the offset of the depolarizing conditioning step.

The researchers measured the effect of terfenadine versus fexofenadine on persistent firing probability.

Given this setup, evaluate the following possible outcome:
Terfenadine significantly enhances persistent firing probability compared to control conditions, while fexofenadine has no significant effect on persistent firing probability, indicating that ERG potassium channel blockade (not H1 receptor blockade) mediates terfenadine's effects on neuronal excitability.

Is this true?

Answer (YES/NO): NO